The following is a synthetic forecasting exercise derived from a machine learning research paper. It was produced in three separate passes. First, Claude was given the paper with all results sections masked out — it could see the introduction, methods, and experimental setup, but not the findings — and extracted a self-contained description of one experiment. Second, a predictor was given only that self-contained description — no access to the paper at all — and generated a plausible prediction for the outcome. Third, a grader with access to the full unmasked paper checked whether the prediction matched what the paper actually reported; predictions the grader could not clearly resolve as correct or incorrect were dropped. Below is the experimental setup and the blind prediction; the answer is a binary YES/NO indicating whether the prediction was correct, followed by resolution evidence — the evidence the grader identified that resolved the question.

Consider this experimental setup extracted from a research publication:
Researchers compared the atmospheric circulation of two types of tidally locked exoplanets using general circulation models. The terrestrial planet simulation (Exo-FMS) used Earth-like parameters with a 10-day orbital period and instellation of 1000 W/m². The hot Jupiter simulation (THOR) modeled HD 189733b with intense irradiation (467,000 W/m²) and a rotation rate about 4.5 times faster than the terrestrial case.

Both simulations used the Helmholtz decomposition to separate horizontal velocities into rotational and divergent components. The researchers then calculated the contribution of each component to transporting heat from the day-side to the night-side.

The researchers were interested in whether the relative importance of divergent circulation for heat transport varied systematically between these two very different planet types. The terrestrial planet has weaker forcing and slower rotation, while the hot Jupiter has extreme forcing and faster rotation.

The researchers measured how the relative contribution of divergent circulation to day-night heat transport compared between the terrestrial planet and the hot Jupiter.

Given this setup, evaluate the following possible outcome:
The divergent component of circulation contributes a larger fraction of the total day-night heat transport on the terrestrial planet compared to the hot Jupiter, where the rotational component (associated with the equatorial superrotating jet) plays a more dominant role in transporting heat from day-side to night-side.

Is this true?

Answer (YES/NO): NO